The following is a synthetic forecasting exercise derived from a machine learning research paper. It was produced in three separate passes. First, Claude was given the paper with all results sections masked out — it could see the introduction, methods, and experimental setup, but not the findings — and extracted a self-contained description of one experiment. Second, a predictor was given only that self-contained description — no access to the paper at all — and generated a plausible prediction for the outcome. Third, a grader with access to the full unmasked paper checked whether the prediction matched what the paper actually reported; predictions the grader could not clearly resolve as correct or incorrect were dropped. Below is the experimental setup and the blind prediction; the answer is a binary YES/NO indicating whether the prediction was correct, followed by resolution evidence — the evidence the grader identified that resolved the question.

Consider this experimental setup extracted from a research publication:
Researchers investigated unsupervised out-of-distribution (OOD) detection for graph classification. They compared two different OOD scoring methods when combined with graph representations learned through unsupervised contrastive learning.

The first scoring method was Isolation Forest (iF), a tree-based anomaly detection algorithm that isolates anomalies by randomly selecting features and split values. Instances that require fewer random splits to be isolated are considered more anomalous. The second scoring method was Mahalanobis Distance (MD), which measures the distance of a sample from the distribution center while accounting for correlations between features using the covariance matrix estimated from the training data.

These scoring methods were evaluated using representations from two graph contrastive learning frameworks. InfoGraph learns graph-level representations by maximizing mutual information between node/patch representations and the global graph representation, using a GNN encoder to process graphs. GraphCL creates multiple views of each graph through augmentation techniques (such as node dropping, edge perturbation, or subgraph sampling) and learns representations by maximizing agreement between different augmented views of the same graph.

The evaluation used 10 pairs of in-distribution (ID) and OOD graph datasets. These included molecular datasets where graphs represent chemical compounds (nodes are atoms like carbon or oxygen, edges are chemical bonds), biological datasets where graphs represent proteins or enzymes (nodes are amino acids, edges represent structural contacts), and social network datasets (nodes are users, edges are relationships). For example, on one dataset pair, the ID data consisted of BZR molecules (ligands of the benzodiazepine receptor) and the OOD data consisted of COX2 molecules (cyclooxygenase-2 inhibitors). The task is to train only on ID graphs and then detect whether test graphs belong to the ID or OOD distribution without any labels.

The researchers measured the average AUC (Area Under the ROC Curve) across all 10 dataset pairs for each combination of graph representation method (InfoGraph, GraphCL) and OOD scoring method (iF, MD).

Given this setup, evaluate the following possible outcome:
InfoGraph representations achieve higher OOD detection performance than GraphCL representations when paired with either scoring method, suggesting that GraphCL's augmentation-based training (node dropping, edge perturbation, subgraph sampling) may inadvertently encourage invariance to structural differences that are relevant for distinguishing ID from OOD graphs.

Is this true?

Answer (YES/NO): NO